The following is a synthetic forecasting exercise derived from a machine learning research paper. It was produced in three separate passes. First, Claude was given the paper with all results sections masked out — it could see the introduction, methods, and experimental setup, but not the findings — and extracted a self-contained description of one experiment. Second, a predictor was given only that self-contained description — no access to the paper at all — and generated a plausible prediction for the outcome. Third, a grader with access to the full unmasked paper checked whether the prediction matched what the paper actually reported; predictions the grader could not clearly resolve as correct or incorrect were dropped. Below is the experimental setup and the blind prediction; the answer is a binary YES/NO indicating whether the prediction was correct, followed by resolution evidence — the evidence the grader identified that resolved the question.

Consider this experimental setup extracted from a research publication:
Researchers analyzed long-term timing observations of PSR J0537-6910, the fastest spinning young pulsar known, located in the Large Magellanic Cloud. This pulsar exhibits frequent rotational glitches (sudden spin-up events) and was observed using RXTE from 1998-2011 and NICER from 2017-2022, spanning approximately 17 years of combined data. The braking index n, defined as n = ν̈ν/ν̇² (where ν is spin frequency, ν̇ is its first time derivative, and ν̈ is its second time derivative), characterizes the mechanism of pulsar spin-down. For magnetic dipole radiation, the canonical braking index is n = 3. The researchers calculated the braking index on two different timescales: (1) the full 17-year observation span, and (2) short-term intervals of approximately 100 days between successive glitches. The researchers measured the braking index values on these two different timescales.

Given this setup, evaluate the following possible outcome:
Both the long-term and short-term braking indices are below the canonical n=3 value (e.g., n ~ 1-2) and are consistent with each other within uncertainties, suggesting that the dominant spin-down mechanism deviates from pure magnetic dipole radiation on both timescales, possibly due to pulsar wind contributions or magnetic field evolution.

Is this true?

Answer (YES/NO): NO